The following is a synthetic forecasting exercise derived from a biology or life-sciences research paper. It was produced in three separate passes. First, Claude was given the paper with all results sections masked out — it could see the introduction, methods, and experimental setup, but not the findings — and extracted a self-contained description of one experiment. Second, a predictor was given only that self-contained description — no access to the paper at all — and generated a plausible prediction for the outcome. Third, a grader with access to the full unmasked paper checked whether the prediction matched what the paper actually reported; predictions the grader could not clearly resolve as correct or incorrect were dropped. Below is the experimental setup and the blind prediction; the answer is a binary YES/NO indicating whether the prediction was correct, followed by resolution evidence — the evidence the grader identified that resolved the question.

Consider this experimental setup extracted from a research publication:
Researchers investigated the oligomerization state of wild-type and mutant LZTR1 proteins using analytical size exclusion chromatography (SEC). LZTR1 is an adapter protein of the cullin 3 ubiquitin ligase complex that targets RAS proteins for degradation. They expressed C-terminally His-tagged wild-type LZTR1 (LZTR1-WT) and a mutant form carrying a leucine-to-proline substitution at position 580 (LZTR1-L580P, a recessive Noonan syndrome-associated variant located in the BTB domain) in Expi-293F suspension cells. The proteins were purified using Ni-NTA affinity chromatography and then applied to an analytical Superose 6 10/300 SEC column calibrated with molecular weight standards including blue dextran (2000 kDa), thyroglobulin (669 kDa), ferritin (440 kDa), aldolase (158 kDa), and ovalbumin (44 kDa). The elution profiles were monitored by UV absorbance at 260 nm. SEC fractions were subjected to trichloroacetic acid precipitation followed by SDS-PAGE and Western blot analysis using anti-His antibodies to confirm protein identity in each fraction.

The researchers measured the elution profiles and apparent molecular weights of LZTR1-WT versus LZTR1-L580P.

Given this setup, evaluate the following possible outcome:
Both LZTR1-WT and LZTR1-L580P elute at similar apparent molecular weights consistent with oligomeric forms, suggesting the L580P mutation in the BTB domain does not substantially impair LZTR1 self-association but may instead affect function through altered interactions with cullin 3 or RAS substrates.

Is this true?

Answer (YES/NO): NO